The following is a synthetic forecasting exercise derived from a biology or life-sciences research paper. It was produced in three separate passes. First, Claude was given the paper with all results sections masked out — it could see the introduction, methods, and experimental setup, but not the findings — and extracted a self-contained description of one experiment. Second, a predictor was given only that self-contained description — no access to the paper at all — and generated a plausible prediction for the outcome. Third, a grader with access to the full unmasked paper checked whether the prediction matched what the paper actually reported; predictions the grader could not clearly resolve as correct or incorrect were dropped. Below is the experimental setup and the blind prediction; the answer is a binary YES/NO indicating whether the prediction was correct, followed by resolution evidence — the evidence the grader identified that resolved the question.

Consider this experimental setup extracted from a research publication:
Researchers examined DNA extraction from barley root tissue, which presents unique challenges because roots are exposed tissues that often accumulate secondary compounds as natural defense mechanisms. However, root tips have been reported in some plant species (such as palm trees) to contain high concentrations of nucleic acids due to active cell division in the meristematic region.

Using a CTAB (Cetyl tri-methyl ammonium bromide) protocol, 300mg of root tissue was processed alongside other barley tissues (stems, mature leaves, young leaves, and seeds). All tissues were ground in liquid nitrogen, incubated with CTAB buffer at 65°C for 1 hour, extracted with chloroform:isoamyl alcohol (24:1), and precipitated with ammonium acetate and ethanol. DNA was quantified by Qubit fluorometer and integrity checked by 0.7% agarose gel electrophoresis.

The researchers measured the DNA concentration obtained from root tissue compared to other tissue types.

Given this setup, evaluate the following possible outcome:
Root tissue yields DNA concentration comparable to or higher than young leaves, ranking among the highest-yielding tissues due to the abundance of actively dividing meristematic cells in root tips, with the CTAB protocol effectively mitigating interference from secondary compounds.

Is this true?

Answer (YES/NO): NO